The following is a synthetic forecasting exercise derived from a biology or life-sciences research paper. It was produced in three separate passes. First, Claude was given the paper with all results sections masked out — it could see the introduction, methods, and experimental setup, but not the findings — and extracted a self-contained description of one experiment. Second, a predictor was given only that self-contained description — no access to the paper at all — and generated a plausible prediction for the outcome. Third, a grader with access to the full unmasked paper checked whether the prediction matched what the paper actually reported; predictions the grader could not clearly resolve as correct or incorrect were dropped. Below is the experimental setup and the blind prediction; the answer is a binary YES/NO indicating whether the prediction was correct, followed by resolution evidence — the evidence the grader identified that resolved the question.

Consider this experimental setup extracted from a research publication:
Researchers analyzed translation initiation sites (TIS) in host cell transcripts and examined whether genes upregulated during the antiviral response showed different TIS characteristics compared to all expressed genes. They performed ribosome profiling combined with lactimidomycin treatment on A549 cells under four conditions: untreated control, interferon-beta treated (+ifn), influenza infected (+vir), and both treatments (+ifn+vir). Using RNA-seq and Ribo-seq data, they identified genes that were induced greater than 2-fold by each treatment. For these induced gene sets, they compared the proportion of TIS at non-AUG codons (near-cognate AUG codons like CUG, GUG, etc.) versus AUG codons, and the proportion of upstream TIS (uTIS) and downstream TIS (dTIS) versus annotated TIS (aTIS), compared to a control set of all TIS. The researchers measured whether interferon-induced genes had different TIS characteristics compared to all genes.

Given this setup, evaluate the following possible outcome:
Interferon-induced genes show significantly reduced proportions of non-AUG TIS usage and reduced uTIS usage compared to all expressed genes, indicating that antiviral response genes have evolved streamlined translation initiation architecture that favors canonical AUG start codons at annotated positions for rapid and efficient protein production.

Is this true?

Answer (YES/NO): NO